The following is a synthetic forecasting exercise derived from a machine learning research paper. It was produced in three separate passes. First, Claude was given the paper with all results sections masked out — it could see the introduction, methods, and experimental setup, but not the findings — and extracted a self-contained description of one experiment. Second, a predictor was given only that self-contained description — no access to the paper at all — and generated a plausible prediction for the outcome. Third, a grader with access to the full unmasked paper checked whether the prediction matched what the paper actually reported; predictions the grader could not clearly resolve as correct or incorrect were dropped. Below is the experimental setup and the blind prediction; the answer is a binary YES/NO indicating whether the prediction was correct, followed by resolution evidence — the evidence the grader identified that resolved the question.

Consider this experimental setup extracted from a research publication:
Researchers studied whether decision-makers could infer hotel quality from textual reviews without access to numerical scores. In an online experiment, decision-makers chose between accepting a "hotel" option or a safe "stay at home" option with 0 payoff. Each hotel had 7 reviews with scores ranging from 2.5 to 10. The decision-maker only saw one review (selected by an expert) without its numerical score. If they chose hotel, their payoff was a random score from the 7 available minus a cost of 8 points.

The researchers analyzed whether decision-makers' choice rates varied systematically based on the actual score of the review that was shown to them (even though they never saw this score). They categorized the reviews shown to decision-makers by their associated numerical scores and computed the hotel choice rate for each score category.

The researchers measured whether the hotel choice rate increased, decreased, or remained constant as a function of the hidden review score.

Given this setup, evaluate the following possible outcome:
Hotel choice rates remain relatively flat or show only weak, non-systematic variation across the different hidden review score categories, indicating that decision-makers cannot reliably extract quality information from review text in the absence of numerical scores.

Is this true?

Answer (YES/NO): NO